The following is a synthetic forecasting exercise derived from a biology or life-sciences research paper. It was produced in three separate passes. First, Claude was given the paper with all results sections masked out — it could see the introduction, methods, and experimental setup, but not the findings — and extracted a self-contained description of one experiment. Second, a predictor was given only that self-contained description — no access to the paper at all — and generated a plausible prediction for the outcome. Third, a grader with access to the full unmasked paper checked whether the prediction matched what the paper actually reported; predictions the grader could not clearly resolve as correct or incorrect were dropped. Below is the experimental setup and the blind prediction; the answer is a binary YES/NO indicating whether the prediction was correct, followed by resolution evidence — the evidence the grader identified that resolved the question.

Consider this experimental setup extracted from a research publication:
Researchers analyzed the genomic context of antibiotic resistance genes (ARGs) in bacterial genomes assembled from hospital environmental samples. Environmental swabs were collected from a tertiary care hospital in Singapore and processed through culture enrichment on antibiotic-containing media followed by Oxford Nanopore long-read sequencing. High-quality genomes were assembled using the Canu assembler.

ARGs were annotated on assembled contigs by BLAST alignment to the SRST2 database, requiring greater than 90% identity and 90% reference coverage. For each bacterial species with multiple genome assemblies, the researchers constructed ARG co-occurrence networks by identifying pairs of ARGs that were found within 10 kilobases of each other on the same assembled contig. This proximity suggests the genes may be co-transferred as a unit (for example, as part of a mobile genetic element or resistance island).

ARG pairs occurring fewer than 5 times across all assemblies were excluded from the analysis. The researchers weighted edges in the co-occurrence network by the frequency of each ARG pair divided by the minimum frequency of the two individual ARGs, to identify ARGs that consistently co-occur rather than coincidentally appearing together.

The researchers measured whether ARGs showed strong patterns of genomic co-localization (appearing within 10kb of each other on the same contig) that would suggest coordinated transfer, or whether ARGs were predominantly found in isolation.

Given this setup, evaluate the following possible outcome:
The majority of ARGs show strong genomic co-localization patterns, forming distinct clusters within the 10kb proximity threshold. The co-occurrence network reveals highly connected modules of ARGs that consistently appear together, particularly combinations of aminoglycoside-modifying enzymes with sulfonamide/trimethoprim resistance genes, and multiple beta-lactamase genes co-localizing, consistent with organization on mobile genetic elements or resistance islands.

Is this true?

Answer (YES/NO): NO